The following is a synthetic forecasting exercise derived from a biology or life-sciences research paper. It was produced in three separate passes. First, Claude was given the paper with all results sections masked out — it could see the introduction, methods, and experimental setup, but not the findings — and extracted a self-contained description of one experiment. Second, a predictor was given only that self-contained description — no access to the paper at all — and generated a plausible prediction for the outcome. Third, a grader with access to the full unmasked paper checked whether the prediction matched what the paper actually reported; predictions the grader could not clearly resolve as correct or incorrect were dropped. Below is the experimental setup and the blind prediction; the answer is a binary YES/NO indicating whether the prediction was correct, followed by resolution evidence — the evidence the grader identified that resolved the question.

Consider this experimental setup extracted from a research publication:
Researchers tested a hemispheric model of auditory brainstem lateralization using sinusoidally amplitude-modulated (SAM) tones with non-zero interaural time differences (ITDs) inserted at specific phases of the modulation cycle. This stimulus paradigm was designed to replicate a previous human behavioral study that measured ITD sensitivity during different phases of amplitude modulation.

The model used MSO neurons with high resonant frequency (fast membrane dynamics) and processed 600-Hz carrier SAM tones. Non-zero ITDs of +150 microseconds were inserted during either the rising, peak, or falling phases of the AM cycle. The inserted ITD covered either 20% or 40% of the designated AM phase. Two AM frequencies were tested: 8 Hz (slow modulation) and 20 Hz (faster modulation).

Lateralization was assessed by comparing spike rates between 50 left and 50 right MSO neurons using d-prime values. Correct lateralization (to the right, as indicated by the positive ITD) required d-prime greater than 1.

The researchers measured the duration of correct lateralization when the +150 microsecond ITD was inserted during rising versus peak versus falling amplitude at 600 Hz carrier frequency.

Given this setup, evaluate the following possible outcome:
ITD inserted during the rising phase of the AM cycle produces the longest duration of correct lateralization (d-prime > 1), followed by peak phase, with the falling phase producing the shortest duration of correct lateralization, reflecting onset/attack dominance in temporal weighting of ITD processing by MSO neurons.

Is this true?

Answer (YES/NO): YES